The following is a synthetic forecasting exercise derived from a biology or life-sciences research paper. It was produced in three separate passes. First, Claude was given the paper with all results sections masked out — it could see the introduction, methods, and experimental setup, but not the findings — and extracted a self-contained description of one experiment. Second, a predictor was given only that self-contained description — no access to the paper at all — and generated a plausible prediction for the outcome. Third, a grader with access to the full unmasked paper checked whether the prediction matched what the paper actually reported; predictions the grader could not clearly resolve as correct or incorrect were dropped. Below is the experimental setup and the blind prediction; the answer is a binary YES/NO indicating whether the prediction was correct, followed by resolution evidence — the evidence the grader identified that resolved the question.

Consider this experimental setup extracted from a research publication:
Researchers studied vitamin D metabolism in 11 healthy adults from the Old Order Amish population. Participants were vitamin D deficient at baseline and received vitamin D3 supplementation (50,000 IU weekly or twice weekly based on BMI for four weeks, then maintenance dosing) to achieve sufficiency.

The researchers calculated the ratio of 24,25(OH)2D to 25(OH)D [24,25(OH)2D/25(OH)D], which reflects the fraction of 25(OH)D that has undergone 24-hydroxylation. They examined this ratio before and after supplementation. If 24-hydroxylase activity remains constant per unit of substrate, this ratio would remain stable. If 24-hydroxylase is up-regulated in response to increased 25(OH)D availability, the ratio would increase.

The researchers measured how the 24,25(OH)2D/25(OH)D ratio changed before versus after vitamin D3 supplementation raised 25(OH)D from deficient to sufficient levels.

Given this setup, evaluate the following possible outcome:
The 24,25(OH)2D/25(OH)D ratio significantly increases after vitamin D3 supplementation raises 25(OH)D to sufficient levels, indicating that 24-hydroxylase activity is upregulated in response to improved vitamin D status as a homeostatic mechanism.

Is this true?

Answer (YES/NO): YES